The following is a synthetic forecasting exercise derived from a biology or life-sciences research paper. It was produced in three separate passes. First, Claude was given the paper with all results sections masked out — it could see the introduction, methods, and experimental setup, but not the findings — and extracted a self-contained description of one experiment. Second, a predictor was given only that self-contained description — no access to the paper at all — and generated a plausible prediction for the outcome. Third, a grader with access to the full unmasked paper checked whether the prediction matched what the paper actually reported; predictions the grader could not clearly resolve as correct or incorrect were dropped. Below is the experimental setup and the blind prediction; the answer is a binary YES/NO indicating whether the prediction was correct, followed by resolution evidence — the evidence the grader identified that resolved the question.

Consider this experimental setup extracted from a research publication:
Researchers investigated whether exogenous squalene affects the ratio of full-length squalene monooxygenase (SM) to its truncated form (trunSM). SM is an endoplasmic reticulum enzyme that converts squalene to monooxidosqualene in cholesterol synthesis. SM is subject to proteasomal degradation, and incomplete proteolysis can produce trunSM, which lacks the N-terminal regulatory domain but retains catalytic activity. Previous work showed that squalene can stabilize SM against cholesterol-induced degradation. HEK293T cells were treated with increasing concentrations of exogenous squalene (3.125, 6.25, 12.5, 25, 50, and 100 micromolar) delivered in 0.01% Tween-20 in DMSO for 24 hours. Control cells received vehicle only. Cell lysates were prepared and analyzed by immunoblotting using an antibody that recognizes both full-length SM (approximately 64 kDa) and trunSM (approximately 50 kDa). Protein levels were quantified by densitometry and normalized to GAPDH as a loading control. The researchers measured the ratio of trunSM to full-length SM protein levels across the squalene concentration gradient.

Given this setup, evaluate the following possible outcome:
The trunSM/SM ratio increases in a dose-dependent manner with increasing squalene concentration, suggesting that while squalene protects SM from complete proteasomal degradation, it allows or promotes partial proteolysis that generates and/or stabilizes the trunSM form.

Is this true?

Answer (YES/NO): YES